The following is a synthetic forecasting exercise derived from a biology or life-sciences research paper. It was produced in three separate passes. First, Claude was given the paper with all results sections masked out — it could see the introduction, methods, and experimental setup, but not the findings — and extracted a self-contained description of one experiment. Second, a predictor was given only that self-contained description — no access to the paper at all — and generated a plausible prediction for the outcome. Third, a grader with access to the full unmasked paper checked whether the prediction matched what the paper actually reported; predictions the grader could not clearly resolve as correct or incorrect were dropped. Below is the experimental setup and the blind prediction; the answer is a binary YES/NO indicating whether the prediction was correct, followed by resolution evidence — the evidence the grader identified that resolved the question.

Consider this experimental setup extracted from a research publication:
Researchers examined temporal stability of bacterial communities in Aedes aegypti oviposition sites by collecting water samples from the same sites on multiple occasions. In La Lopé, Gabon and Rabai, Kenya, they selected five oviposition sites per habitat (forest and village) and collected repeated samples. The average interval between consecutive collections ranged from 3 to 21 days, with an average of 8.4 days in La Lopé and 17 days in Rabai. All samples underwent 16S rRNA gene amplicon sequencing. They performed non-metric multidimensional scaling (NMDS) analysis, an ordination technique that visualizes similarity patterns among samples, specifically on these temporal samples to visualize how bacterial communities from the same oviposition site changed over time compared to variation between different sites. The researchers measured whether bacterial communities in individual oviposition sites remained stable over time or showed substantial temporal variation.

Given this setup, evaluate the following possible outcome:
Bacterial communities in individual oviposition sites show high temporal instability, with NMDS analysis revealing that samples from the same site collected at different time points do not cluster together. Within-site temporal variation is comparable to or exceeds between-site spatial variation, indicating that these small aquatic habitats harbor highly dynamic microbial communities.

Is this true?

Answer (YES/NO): NO